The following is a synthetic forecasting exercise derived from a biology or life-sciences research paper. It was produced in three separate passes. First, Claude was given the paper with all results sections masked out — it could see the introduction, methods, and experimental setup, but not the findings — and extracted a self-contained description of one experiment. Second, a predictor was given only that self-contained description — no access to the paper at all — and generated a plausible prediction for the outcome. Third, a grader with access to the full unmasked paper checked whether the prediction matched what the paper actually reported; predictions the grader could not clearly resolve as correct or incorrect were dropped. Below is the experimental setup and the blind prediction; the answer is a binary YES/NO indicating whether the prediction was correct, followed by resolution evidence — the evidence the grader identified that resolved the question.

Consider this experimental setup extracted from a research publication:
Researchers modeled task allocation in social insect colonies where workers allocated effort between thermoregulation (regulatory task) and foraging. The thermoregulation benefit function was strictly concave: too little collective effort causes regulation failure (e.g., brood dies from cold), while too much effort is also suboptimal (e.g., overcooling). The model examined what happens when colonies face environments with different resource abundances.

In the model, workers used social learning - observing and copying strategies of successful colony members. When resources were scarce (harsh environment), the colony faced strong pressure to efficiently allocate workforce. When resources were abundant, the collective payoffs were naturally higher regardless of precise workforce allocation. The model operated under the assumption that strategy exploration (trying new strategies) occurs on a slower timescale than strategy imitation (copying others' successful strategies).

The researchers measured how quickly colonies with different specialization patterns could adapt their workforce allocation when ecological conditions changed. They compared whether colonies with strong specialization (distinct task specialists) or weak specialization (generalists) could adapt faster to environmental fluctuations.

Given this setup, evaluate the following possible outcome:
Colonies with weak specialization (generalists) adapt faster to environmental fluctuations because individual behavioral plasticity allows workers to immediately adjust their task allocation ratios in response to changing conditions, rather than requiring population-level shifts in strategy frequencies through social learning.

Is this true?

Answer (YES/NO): NO